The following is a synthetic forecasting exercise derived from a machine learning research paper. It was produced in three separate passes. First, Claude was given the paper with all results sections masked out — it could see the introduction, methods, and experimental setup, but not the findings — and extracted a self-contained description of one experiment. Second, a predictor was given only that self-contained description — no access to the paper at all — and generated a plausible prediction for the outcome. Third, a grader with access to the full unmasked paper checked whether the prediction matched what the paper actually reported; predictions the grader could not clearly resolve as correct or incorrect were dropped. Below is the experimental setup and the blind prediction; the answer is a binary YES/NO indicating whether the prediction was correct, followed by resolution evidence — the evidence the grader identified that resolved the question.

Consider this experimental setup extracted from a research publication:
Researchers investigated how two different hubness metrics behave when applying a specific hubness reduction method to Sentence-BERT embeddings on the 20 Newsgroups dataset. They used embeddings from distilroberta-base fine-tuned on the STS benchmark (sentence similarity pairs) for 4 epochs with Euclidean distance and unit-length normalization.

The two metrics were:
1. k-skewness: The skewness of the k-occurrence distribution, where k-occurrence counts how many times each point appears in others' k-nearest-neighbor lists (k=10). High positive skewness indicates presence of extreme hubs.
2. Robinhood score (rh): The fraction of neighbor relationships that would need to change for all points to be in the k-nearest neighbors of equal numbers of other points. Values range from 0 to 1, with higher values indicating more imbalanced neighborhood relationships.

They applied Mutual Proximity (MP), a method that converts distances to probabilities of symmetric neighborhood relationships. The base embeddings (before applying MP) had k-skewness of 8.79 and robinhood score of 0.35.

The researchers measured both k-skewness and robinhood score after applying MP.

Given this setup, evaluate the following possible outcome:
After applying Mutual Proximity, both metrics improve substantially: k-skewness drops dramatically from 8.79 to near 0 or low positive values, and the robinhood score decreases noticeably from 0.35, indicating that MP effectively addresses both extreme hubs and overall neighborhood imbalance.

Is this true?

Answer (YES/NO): NO